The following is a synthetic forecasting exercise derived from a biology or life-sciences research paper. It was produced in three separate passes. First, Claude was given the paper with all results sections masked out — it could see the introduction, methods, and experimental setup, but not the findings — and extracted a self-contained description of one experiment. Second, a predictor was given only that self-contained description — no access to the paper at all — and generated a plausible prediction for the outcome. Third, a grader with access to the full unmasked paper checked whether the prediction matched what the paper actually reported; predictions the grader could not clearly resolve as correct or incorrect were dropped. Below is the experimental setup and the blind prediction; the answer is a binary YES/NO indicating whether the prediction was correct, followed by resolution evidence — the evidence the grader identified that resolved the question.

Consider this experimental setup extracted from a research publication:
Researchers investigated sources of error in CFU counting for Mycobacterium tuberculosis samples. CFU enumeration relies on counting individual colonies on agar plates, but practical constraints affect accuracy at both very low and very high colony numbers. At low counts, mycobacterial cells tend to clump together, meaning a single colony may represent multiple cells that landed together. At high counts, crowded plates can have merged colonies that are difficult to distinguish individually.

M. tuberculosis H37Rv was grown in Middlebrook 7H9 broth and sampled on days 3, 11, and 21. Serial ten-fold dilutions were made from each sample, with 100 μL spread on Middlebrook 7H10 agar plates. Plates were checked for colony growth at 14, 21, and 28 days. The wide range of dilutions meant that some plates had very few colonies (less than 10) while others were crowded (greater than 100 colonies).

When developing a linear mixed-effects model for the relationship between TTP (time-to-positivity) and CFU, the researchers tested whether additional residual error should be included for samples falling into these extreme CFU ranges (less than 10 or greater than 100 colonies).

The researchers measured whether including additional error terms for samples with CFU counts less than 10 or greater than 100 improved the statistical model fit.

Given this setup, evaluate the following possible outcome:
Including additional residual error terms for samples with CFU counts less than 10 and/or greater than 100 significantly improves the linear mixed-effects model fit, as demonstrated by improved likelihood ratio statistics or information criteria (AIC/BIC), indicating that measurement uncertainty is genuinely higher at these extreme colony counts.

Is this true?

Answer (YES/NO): YES